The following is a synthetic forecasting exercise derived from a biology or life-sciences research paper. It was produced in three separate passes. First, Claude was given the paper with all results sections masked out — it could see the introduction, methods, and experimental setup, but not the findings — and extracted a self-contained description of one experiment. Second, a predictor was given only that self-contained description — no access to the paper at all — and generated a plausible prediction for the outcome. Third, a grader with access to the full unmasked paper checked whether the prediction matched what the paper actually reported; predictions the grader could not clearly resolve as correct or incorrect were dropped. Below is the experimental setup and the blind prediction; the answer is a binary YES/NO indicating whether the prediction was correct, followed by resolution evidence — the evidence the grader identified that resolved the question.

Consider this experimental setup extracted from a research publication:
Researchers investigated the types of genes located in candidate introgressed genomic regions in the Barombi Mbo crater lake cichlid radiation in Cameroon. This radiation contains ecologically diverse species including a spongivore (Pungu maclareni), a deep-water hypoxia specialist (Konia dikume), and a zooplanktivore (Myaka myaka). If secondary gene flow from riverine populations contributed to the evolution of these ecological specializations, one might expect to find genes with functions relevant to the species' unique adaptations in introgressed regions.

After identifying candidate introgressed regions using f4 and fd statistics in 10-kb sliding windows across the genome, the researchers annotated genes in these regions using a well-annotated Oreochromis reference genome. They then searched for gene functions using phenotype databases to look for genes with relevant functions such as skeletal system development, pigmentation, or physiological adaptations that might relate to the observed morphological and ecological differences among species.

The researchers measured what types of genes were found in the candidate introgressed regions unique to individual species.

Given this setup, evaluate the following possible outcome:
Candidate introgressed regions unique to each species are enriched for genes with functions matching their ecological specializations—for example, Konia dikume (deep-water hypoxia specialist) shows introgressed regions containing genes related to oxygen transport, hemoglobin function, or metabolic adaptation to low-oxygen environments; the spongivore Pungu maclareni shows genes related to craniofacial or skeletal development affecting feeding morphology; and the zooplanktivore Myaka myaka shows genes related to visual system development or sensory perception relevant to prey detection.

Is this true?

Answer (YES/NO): NO